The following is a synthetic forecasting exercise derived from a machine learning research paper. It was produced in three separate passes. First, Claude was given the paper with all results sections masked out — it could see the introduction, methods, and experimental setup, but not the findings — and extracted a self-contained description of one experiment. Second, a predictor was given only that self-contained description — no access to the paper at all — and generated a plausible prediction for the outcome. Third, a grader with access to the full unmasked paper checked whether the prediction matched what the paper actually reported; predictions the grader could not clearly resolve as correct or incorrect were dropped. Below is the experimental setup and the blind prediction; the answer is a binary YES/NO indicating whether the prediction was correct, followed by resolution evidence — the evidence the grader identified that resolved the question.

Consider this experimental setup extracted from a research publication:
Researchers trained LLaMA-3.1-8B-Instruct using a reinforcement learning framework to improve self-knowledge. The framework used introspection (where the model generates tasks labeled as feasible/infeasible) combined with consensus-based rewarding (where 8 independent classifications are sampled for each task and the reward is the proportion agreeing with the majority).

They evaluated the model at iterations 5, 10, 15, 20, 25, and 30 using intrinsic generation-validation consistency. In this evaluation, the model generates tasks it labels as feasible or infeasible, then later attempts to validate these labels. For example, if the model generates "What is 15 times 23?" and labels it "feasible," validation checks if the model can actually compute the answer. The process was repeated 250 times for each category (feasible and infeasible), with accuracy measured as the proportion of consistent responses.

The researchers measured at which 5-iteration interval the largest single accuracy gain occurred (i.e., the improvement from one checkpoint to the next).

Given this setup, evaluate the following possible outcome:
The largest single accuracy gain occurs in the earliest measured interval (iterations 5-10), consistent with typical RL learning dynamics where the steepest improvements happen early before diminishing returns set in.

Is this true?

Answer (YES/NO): NO